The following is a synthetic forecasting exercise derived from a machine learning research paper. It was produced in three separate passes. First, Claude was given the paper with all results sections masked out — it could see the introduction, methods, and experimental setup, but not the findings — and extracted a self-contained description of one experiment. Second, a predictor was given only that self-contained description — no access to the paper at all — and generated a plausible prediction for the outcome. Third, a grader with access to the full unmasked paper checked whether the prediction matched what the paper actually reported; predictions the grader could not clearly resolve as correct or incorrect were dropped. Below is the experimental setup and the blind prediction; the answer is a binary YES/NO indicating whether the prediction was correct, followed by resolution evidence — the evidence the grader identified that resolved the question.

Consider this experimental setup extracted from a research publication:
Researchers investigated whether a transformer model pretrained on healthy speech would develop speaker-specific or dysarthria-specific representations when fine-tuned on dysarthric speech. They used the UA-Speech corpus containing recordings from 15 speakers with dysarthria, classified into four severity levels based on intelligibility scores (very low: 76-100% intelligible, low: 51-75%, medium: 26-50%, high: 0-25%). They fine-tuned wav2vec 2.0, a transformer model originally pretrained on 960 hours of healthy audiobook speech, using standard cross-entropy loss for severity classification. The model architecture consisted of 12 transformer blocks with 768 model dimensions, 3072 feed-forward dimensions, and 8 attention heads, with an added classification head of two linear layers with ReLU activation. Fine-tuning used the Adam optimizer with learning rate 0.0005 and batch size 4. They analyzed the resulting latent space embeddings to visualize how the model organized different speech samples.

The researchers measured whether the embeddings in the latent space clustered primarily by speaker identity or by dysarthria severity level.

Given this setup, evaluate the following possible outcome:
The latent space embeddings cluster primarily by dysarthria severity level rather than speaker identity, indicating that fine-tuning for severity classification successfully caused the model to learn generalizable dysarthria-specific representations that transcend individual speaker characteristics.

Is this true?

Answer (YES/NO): NO